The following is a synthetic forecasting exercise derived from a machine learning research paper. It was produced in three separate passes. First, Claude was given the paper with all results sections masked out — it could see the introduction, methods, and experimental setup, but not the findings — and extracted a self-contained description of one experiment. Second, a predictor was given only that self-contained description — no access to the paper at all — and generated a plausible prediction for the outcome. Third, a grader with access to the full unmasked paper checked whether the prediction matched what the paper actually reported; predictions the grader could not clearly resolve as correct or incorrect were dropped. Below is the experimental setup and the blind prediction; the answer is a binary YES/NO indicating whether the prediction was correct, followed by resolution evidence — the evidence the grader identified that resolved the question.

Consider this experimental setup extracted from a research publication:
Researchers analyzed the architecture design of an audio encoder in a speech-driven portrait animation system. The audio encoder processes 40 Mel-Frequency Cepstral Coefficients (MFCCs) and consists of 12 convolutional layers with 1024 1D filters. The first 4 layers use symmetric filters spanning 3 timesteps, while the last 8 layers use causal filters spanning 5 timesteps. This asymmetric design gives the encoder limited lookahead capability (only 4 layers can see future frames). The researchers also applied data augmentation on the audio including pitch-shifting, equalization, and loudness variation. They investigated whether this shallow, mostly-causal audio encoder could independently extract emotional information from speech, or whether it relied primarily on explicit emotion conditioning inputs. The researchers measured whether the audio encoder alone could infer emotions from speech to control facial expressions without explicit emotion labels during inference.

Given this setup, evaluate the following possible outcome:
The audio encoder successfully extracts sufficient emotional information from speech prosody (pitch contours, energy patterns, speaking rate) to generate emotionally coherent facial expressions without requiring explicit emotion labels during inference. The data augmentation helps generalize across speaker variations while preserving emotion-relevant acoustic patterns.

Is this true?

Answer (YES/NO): NO